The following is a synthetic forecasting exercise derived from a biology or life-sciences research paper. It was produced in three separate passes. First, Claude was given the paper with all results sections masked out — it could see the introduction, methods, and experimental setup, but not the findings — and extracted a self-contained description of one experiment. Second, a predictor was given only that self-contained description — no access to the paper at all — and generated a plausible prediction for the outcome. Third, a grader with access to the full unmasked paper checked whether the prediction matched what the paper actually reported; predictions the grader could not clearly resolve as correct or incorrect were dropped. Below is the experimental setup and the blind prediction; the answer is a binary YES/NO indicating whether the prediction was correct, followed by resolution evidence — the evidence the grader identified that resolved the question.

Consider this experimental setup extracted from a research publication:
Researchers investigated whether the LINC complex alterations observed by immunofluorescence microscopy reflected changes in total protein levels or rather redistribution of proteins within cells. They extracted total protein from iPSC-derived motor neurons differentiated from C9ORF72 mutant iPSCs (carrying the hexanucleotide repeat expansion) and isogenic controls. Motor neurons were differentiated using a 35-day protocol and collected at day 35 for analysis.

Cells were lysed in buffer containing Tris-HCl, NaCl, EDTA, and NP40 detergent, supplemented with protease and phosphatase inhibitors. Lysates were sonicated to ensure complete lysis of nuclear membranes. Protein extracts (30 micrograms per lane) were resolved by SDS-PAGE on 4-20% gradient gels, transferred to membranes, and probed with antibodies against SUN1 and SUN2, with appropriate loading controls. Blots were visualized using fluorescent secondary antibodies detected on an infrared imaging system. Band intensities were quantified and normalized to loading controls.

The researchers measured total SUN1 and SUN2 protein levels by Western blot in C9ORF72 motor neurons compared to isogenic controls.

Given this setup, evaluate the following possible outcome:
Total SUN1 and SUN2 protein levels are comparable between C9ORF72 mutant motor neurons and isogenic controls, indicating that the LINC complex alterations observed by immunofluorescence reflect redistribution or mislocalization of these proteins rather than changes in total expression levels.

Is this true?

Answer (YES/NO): NO